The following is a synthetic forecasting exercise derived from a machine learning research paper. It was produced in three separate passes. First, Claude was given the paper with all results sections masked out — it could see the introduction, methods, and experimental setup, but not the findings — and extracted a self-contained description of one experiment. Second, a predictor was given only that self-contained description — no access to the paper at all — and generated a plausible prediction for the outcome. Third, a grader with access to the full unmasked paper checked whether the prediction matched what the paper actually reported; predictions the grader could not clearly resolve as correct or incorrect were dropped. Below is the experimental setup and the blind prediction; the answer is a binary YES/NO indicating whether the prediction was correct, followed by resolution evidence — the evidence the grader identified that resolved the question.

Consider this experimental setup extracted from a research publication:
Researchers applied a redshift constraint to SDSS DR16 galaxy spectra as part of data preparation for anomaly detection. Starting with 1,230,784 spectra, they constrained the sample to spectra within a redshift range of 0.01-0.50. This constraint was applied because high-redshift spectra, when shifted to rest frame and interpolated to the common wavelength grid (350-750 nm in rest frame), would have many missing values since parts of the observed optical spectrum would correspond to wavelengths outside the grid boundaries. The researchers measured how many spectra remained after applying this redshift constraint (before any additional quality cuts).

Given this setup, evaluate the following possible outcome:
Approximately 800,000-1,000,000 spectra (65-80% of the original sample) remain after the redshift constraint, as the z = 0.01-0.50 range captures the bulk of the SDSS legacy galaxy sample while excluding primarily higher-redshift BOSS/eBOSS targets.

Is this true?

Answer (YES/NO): NO